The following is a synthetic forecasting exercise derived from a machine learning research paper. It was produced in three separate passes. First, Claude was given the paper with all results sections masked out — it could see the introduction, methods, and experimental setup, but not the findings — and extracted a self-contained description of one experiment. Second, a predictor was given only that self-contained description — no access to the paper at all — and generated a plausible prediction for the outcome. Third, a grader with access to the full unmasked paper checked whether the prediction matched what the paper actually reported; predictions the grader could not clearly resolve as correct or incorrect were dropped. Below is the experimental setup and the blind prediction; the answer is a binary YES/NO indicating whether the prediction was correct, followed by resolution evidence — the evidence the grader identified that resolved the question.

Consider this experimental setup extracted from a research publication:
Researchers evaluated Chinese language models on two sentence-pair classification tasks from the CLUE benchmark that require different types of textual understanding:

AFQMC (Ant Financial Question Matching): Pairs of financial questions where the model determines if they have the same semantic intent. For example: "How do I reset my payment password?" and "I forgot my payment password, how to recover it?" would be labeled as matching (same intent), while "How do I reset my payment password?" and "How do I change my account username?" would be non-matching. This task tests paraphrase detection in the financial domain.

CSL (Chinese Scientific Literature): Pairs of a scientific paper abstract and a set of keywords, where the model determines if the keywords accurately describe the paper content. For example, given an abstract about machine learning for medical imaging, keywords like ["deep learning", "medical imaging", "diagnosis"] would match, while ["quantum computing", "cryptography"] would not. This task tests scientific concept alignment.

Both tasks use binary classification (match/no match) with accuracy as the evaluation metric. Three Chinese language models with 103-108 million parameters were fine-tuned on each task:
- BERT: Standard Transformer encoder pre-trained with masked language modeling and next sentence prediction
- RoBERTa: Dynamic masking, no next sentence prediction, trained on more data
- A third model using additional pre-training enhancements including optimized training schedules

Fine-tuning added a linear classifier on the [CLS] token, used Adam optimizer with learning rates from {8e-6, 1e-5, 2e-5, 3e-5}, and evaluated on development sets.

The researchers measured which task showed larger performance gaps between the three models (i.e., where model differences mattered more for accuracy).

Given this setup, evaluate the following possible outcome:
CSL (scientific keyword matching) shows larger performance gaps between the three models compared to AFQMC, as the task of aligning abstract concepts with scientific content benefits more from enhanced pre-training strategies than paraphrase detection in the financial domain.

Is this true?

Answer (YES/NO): YES